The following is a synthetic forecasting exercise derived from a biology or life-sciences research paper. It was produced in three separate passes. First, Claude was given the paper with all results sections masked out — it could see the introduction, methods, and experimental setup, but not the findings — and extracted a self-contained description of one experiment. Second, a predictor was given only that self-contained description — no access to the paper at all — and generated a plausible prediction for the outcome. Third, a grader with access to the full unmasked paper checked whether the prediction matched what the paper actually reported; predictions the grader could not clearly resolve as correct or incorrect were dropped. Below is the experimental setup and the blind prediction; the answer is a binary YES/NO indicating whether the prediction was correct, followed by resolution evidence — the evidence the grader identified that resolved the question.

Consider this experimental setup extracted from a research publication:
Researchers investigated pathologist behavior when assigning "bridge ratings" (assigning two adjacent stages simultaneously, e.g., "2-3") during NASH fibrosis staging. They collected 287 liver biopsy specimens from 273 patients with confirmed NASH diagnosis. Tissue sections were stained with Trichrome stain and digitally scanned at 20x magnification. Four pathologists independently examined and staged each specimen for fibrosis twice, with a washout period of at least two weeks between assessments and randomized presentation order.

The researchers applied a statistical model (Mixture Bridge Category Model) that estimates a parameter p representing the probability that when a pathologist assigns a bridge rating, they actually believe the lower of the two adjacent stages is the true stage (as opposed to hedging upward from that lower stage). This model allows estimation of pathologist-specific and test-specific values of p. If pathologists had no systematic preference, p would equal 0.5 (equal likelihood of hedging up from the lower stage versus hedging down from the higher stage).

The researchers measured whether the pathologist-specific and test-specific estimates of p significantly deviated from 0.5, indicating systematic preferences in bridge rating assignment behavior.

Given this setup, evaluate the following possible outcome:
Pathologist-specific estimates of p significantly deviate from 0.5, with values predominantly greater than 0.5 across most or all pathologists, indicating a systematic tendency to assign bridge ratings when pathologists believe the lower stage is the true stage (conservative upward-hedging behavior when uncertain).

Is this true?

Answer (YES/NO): NO